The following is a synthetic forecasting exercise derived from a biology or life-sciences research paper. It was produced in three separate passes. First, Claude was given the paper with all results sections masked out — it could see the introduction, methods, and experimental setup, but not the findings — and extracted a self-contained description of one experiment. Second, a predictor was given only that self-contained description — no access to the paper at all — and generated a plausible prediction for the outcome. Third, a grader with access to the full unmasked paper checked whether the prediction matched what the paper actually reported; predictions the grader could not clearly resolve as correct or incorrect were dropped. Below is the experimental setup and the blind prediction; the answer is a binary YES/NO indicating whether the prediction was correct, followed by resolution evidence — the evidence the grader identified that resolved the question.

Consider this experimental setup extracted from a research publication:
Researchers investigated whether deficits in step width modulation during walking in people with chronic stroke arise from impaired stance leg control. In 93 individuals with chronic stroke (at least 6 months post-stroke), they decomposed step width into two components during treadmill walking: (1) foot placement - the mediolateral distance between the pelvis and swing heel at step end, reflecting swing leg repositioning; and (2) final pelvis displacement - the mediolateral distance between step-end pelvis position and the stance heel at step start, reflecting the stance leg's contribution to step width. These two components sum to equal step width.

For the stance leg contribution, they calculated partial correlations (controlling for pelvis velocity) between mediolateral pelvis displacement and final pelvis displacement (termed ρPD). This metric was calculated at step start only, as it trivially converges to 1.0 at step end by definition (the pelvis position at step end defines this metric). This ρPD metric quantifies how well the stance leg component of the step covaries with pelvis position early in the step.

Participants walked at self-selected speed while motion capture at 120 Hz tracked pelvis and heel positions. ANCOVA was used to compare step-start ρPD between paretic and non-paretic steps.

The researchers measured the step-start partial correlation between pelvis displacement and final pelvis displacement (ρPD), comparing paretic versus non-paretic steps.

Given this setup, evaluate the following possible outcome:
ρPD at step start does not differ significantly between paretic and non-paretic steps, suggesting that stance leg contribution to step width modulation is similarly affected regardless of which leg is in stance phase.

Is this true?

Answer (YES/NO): NO